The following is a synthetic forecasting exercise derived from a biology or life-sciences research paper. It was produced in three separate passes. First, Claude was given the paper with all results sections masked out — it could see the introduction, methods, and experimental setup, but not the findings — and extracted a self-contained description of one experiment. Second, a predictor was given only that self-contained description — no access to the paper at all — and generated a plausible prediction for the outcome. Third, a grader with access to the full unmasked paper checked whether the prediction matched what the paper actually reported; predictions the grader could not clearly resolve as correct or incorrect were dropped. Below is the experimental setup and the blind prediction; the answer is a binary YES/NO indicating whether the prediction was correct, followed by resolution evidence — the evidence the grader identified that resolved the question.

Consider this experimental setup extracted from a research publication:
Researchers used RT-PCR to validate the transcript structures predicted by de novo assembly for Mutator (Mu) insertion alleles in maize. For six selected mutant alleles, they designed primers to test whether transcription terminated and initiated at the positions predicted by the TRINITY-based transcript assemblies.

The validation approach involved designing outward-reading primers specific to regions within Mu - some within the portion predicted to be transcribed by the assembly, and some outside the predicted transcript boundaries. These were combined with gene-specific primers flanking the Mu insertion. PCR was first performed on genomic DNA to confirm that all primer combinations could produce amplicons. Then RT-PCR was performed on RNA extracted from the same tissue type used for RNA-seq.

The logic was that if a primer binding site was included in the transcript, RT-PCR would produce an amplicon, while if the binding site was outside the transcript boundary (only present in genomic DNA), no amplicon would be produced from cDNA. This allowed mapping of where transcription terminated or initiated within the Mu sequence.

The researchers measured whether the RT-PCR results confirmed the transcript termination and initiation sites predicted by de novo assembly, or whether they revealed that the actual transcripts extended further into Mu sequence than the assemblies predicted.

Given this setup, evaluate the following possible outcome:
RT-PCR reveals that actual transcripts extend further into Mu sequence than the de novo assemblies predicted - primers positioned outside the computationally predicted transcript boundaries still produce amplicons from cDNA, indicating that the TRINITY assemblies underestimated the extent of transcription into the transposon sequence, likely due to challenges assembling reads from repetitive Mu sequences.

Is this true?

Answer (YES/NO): YES